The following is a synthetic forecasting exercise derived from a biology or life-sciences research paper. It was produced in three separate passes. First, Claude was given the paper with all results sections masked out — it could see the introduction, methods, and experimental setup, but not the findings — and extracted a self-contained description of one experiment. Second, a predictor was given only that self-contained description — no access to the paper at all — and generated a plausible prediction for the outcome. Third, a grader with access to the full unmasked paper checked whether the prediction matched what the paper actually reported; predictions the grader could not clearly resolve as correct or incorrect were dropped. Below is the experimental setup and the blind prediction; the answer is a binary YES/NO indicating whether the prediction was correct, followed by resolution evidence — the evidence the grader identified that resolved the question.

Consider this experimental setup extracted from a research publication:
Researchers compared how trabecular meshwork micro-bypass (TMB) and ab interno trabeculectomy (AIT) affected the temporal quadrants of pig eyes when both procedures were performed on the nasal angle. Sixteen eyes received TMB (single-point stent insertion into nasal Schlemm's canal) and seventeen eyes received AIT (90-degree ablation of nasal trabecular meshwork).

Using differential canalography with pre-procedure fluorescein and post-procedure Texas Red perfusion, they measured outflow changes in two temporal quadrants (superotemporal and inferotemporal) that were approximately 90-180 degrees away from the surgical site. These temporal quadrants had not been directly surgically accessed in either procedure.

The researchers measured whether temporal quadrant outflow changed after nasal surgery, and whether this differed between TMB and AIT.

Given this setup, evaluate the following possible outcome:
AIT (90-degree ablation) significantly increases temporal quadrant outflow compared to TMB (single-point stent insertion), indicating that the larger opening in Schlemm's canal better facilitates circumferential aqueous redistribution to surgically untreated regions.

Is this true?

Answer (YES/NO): NO